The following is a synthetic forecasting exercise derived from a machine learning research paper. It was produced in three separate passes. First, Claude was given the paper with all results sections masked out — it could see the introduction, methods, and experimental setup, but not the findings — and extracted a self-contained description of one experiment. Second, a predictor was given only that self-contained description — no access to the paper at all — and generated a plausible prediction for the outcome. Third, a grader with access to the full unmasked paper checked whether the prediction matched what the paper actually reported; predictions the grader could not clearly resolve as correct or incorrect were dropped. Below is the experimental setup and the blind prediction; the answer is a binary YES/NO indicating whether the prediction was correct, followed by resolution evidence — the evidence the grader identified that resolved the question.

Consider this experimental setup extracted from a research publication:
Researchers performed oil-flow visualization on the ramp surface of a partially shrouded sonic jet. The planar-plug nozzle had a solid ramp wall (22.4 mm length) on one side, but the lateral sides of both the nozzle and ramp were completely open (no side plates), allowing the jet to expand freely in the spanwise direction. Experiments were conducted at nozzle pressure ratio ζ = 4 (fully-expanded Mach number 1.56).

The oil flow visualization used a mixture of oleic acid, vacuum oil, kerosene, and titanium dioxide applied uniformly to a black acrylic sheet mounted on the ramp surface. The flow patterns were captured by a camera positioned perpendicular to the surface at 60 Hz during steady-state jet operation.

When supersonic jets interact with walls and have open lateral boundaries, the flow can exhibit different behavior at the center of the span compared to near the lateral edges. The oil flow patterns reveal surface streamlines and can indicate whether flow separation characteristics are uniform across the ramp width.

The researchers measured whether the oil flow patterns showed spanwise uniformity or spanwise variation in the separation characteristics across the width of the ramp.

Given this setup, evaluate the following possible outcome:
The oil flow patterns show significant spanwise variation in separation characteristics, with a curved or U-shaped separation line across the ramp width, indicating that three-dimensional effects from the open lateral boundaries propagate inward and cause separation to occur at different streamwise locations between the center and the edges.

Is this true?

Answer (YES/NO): YES